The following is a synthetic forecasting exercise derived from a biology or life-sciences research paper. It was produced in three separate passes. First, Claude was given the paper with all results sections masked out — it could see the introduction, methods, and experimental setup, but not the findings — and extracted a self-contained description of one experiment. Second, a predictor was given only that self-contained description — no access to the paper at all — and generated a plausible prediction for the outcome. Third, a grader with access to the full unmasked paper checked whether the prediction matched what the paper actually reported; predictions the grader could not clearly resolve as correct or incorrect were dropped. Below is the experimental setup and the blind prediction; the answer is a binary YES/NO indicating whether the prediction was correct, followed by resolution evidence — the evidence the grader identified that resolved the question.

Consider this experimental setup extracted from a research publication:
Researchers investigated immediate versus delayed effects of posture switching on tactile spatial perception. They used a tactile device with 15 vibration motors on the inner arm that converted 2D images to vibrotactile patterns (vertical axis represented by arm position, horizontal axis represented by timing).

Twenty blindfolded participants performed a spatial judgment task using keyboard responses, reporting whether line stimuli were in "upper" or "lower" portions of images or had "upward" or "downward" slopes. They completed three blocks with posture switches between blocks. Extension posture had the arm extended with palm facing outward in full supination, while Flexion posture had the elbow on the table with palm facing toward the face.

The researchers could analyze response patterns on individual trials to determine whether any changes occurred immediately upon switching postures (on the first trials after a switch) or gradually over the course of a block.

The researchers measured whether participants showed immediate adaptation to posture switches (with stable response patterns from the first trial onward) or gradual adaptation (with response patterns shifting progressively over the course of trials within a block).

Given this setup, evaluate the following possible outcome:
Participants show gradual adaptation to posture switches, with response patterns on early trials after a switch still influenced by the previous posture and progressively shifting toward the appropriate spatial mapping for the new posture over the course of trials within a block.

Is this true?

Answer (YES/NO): NO